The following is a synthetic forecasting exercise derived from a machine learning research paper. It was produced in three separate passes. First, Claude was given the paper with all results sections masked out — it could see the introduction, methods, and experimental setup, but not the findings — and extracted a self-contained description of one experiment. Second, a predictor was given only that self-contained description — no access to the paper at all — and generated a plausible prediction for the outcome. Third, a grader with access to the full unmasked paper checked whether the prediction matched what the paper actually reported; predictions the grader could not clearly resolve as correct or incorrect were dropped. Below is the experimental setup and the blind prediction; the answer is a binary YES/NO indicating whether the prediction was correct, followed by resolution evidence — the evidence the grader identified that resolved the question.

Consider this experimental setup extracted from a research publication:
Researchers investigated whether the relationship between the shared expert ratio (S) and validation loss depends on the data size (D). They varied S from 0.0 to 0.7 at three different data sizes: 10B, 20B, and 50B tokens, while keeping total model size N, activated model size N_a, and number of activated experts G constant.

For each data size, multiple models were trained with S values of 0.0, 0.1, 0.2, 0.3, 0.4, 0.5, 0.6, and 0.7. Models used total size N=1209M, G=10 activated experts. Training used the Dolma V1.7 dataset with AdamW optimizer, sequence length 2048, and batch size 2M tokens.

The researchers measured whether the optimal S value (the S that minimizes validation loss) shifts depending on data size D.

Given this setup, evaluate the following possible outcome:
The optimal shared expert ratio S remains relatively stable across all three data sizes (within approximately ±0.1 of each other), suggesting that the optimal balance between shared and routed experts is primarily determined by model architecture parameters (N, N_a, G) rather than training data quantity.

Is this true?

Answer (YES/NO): NO